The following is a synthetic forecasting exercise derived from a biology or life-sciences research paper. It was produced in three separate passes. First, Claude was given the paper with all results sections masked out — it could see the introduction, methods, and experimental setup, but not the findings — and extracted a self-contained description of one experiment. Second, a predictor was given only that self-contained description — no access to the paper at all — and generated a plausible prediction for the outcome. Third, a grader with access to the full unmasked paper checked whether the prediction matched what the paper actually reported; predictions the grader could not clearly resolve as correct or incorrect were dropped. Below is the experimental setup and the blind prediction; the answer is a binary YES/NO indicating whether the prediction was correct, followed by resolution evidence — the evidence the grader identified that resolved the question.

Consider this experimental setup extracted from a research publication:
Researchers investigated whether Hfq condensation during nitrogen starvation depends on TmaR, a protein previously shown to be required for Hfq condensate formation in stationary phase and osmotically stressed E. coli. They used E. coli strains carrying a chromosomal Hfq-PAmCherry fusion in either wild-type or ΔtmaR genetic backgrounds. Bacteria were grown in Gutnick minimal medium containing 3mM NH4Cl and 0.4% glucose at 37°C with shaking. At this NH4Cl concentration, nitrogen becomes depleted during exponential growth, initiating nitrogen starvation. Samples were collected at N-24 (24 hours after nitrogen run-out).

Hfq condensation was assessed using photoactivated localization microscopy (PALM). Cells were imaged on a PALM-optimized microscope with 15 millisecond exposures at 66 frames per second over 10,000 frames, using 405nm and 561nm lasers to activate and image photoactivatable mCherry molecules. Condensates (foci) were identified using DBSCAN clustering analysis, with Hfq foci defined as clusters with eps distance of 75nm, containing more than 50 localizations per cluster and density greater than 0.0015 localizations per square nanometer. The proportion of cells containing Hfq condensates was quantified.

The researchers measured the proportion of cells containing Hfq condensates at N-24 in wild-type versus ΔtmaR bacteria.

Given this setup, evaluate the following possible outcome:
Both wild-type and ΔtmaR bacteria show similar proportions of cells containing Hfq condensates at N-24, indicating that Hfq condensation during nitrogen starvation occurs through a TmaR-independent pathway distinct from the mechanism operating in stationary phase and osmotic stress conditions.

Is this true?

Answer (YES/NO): NO